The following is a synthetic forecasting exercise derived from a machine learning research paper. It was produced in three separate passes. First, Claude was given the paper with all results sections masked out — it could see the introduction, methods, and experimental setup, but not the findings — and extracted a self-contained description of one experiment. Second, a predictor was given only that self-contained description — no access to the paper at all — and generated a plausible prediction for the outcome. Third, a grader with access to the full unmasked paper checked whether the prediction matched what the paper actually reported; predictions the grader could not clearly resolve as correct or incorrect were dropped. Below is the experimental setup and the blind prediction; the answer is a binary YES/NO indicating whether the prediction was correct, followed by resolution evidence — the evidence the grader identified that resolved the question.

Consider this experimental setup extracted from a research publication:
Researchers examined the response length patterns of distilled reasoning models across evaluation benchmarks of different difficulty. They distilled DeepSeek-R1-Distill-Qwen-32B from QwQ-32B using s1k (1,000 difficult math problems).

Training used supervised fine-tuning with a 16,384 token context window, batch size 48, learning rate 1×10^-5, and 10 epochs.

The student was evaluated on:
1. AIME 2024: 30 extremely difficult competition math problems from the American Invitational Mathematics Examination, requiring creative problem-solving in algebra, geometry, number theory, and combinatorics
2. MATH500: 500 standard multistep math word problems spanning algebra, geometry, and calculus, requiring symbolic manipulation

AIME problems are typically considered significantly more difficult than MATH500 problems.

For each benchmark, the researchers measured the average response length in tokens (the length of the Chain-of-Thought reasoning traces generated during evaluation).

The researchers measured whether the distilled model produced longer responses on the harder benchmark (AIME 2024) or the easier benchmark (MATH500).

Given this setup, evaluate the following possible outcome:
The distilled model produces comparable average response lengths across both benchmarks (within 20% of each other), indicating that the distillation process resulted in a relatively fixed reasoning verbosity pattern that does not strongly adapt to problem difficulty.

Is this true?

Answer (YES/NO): NO